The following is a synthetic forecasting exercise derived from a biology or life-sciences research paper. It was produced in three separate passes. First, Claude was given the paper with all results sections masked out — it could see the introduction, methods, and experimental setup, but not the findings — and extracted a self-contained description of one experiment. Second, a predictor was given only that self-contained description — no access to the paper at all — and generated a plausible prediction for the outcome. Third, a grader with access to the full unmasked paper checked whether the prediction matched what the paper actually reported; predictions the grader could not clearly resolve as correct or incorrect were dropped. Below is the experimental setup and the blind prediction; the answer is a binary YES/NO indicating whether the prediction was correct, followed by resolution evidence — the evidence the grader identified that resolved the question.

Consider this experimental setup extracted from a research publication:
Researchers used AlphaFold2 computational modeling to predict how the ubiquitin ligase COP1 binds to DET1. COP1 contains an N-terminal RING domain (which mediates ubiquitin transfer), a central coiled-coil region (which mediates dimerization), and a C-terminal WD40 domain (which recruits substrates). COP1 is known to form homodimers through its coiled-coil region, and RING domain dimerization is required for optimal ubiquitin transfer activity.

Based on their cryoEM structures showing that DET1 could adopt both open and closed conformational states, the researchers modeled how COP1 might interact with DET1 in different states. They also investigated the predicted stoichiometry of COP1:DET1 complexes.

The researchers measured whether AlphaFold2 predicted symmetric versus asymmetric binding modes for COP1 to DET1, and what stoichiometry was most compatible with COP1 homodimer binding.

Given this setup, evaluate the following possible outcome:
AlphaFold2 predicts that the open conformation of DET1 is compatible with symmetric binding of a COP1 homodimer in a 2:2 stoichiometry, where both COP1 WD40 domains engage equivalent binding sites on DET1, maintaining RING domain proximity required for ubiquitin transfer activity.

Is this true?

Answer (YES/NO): NO